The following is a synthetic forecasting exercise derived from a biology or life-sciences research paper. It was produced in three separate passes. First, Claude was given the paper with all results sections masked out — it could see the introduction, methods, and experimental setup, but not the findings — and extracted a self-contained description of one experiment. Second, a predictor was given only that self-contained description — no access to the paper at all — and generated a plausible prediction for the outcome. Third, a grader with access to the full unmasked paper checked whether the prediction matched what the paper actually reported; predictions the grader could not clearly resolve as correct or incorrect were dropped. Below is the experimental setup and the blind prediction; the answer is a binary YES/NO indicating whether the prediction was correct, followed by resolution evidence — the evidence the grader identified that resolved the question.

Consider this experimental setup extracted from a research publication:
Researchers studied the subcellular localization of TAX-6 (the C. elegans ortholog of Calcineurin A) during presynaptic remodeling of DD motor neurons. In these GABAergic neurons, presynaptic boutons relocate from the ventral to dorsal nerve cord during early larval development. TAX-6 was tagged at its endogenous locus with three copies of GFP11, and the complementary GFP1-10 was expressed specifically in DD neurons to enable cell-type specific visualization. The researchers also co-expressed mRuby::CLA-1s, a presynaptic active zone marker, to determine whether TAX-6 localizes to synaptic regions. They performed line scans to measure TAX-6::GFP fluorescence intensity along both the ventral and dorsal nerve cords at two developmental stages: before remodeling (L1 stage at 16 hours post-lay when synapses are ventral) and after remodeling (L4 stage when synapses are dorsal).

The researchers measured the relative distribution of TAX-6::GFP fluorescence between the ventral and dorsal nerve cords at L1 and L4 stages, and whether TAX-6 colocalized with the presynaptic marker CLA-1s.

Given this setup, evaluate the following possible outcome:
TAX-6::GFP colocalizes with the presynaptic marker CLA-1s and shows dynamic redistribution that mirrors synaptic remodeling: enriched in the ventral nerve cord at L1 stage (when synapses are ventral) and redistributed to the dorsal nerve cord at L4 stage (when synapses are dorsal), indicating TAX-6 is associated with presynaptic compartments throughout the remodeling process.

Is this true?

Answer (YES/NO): YES